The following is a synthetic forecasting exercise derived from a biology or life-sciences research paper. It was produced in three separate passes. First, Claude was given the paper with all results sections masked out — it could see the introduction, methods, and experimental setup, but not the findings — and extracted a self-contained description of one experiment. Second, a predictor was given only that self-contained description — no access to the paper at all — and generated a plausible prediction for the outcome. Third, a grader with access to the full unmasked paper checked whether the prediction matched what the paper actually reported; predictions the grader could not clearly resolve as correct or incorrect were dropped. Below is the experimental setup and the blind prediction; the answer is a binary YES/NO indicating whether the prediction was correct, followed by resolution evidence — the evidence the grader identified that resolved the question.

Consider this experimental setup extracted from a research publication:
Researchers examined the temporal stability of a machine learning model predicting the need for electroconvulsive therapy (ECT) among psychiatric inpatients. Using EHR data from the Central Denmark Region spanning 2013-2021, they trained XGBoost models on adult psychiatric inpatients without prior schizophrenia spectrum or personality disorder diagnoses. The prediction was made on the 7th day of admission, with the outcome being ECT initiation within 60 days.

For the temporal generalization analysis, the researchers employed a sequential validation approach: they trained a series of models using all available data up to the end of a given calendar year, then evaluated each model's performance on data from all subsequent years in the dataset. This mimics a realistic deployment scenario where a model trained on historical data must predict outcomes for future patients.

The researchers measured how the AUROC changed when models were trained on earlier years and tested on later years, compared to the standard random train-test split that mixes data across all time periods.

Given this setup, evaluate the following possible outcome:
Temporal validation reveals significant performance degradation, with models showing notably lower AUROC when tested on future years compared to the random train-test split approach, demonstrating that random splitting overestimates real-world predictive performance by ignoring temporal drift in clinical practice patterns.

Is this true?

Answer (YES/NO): NO